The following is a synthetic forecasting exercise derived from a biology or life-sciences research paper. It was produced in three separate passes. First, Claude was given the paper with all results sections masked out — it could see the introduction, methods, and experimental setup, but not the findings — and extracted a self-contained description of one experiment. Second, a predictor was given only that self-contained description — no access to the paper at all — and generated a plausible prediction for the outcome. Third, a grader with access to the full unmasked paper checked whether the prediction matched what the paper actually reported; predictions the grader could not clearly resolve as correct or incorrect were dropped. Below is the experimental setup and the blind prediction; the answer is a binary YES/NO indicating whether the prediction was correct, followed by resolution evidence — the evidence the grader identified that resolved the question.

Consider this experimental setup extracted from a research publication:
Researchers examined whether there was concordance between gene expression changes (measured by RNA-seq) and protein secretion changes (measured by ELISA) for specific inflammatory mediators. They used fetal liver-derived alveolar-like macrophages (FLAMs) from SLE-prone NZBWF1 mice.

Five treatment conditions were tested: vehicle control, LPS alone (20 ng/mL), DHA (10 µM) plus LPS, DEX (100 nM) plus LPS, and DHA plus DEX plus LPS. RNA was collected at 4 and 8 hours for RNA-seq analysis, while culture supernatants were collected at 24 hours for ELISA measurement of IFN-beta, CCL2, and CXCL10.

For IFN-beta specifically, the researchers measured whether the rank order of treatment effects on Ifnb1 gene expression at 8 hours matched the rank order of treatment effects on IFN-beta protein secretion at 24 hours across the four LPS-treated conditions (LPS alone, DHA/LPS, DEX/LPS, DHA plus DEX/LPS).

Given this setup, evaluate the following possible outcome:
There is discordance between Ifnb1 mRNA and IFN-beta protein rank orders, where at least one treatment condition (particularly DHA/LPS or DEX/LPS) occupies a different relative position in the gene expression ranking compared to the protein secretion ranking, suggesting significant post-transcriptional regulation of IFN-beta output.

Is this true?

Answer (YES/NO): NO